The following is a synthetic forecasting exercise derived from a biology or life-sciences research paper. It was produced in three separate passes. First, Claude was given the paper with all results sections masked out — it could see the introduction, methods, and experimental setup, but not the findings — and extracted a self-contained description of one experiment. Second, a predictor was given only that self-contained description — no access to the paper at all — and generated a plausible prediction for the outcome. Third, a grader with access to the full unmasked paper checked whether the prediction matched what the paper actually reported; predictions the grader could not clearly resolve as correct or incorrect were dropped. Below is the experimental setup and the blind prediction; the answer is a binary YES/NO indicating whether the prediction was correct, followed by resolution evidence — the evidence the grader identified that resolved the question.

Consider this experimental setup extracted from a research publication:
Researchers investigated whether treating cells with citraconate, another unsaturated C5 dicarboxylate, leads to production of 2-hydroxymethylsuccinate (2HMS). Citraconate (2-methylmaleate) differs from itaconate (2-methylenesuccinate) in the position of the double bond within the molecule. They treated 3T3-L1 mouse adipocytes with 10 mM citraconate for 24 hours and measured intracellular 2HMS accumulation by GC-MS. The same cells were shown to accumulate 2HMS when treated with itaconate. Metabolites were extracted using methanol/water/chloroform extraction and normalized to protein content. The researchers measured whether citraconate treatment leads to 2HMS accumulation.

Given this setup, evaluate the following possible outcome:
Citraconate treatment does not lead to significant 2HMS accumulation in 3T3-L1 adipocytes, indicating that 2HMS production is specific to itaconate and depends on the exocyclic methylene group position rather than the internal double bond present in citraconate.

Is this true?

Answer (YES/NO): YES